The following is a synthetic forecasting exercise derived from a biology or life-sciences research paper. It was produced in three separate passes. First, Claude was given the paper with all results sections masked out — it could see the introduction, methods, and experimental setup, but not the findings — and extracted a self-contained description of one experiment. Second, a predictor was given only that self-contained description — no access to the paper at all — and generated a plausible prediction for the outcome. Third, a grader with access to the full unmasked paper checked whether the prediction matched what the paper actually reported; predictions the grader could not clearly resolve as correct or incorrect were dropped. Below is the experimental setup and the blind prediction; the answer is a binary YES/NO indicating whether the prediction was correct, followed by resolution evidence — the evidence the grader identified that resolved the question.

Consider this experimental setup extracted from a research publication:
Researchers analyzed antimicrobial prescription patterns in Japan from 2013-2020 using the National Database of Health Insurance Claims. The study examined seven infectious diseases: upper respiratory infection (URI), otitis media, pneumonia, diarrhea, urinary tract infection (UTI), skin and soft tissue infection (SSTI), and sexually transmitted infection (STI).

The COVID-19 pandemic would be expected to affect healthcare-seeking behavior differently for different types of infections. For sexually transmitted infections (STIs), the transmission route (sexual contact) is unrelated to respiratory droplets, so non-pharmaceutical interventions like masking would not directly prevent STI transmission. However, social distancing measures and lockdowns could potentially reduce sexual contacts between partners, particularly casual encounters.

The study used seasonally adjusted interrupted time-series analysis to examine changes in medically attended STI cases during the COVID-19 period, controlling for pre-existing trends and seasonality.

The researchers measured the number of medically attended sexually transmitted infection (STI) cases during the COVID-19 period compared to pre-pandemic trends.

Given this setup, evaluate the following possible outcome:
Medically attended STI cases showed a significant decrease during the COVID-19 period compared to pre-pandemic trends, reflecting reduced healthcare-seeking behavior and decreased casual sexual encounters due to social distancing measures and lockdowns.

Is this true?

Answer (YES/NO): NO